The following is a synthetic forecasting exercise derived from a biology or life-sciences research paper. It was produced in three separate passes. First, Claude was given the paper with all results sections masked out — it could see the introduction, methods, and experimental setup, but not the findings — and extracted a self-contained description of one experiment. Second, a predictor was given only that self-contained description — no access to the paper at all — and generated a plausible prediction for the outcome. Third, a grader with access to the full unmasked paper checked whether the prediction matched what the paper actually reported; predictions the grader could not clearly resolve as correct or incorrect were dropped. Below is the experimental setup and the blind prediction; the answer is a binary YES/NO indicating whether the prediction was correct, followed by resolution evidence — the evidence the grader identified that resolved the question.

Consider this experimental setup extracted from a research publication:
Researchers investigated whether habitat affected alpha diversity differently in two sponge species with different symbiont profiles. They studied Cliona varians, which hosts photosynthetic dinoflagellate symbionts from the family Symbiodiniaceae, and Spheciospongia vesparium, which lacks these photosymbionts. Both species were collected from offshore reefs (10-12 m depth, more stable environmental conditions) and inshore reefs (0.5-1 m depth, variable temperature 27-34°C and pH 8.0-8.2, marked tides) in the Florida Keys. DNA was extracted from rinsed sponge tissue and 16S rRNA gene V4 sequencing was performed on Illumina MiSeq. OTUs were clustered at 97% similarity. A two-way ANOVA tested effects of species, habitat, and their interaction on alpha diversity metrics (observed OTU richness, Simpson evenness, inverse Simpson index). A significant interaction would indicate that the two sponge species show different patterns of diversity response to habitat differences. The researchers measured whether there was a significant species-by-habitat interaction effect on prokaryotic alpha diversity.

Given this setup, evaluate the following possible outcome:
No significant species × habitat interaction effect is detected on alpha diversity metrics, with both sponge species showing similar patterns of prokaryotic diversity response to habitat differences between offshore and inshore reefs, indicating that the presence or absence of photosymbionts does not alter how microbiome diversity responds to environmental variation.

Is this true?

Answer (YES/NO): NO